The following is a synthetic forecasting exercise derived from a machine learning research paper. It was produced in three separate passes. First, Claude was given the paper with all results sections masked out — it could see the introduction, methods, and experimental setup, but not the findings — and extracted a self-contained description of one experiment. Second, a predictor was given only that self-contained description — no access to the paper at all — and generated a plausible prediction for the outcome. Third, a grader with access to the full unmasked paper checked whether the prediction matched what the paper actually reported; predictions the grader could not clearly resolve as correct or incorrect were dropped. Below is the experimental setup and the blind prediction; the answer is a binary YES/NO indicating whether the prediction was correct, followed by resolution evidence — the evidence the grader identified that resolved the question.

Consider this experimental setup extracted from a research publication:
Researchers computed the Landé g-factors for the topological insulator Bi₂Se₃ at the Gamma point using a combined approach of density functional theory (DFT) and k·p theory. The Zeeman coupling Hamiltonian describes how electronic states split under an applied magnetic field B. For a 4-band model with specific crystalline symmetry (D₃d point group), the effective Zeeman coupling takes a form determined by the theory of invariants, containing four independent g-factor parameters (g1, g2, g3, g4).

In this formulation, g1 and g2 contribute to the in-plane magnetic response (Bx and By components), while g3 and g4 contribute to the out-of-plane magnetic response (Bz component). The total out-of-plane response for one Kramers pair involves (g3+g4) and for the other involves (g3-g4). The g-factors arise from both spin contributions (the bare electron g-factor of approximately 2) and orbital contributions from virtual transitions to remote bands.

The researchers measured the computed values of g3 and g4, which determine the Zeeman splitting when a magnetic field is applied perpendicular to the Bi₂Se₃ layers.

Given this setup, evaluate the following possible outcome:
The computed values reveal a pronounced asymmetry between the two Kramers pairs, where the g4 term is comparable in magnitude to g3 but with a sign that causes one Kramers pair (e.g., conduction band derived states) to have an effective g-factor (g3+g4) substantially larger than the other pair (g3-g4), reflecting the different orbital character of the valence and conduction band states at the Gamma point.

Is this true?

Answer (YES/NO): YES